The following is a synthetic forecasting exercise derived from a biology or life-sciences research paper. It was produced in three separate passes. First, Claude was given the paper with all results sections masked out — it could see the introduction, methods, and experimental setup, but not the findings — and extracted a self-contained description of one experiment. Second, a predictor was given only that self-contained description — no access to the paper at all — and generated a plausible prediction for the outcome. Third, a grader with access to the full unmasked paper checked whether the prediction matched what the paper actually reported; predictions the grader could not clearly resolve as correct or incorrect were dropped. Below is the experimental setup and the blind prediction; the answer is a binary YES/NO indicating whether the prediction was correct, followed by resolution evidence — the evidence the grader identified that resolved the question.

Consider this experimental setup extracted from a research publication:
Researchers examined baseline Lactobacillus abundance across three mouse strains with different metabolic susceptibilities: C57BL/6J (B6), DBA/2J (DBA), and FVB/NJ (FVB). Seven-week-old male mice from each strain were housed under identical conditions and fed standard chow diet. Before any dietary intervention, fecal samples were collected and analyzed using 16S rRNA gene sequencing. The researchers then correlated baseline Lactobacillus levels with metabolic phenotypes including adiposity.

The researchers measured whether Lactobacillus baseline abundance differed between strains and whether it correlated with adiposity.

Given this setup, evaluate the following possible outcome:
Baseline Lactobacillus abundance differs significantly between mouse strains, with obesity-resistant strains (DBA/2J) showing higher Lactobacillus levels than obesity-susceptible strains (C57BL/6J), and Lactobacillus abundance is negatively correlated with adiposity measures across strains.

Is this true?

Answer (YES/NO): NO